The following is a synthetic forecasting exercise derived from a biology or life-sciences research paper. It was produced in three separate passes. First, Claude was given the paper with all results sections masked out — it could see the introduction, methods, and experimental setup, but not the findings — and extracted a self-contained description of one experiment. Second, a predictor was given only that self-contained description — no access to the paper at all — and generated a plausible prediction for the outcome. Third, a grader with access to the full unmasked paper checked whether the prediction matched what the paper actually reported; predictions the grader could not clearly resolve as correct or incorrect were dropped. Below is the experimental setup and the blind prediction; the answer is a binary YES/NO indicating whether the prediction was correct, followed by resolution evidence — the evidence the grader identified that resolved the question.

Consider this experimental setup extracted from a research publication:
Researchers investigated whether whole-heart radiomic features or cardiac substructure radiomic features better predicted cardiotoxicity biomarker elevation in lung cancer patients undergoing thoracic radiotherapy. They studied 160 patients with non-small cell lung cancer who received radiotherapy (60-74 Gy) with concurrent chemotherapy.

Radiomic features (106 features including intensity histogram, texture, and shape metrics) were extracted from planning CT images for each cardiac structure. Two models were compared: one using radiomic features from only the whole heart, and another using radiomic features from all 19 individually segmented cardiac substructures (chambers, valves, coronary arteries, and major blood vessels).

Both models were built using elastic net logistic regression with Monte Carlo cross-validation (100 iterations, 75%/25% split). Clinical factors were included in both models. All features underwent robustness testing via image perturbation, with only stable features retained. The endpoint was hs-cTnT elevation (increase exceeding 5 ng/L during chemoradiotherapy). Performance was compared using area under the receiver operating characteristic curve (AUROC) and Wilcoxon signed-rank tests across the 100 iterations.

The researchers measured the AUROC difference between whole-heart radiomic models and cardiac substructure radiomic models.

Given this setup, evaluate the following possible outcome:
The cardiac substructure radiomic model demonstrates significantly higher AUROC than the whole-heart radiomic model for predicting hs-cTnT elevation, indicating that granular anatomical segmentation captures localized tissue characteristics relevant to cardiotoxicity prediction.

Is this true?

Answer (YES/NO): NO